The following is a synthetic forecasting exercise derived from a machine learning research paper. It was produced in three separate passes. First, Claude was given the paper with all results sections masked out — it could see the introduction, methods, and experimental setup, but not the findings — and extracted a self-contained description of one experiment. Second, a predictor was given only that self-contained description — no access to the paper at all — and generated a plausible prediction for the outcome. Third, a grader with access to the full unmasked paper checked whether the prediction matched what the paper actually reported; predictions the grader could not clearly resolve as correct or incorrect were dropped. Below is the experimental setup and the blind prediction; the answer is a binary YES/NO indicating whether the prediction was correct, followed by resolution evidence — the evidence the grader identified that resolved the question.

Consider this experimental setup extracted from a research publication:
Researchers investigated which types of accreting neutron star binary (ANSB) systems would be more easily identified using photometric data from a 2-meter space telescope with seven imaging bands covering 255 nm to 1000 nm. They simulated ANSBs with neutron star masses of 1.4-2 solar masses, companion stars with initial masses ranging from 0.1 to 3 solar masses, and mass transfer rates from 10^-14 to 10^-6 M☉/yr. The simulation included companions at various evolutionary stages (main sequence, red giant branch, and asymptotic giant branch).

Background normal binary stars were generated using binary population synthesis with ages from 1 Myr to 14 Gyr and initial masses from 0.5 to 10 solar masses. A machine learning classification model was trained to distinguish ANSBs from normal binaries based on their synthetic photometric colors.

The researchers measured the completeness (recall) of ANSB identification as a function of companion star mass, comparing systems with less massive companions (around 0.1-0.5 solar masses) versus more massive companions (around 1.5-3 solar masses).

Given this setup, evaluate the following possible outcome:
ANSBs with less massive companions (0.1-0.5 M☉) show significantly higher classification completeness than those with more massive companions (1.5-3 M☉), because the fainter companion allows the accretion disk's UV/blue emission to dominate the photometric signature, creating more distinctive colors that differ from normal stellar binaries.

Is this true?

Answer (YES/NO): YES